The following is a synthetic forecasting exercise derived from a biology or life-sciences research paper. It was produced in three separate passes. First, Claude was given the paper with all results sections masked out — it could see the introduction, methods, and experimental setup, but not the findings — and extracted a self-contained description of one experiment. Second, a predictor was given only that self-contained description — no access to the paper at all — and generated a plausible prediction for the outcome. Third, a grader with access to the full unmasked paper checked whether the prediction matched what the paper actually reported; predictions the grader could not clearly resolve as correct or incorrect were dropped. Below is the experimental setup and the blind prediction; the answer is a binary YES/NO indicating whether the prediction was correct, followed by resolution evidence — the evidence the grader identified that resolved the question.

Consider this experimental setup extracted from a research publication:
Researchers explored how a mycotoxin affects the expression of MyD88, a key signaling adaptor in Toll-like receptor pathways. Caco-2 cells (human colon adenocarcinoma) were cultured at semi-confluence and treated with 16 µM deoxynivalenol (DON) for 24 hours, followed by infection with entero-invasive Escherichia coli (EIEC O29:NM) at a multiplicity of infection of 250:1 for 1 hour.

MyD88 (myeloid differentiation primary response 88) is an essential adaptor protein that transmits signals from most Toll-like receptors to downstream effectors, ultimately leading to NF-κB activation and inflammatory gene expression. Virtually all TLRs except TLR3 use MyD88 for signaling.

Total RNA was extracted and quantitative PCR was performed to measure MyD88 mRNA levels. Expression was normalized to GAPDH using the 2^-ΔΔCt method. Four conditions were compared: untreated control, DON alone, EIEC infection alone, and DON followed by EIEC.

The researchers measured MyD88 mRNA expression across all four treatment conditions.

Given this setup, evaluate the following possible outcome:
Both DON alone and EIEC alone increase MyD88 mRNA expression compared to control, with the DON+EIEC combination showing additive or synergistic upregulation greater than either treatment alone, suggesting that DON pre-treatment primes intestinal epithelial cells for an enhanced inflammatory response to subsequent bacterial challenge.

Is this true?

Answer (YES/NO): NO